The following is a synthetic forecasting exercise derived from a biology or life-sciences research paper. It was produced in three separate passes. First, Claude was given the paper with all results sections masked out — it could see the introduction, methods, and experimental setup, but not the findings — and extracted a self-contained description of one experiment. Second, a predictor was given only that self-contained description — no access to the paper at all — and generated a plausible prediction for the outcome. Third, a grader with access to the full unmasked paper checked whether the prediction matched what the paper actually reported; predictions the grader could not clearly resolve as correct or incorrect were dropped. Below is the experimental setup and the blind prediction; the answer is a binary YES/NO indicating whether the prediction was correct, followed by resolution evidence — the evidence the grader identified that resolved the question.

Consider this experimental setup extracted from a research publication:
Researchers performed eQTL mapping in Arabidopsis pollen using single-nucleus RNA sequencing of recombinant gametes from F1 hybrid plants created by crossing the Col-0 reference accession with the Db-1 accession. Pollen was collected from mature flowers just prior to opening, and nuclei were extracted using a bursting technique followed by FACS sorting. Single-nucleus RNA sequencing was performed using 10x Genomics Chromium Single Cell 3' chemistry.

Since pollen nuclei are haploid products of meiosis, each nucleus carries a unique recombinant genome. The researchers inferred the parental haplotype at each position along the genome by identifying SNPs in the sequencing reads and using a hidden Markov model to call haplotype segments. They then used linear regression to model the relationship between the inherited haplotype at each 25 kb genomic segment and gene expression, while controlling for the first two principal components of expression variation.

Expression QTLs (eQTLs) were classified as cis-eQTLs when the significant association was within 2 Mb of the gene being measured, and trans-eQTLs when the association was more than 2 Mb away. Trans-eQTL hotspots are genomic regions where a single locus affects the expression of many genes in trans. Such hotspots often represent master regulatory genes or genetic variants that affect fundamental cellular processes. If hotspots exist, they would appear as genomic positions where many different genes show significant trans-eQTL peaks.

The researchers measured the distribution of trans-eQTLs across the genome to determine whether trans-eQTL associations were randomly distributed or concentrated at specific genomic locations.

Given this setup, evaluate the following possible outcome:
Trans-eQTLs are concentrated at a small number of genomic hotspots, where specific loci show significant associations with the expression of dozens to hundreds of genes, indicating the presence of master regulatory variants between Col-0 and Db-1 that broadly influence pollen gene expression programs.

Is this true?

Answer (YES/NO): YES